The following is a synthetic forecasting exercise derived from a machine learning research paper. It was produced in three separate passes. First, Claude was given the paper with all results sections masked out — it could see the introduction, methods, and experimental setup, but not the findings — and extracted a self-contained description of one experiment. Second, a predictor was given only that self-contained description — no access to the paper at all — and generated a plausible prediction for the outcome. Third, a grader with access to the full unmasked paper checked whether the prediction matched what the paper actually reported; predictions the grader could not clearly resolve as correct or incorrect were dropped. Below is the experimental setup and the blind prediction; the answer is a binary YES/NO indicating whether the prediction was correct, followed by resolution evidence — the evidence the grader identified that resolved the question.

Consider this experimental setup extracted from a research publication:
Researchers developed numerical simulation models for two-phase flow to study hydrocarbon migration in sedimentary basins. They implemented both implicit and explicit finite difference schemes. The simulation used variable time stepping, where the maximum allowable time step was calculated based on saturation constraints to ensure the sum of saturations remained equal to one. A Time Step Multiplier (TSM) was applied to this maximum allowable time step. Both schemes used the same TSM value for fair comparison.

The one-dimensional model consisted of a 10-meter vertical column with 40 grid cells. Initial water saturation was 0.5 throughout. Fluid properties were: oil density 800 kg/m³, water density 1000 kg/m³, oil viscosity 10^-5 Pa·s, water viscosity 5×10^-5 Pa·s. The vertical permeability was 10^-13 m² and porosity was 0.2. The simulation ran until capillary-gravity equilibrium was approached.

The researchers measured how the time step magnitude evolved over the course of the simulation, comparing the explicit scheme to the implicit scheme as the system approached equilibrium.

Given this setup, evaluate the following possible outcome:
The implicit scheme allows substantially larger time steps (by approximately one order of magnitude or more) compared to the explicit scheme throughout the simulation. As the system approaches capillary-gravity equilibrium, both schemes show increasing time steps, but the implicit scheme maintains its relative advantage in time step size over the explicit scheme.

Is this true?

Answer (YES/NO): NO